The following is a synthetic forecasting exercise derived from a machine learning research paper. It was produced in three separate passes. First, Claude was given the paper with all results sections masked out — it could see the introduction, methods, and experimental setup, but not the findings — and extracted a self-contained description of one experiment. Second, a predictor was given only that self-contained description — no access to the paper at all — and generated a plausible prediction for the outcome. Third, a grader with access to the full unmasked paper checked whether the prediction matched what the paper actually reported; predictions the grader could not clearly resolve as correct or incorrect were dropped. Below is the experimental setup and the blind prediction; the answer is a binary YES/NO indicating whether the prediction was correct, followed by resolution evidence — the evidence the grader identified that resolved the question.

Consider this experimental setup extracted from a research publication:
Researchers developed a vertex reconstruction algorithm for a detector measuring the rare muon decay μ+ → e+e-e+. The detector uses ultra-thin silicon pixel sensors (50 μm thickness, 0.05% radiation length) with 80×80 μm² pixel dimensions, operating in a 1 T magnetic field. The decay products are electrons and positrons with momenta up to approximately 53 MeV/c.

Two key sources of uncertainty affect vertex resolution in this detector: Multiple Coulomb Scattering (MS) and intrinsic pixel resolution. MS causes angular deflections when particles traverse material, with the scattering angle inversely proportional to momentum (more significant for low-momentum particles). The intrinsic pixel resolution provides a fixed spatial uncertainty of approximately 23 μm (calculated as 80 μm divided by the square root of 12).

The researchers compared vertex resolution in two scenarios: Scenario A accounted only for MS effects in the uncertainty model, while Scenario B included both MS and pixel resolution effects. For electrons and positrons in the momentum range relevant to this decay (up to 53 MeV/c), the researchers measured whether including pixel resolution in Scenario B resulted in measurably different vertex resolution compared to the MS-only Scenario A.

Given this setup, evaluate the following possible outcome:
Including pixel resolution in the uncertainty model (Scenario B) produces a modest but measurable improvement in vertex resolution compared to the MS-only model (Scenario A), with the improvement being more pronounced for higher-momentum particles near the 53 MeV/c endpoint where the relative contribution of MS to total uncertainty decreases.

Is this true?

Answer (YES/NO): NO